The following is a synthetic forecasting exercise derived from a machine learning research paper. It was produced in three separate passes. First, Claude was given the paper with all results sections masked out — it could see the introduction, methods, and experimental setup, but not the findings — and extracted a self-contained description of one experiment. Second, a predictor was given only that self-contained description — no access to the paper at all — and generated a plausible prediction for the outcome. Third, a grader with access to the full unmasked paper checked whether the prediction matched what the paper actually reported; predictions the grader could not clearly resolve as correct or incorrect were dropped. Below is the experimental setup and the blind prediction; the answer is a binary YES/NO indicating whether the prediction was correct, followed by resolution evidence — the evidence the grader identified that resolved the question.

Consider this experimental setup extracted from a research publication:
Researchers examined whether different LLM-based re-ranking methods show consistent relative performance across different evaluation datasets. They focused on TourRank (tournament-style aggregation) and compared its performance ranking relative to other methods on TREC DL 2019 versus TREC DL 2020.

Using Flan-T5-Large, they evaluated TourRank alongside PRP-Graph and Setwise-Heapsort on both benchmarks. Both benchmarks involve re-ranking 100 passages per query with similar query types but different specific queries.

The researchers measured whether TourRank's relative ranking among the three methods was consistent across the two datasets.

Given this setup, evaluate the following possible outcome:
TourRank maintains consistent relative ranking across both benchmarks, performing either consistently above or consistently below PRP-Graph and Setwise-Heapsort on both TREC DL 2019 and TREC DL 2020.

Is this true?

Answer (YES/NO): YES